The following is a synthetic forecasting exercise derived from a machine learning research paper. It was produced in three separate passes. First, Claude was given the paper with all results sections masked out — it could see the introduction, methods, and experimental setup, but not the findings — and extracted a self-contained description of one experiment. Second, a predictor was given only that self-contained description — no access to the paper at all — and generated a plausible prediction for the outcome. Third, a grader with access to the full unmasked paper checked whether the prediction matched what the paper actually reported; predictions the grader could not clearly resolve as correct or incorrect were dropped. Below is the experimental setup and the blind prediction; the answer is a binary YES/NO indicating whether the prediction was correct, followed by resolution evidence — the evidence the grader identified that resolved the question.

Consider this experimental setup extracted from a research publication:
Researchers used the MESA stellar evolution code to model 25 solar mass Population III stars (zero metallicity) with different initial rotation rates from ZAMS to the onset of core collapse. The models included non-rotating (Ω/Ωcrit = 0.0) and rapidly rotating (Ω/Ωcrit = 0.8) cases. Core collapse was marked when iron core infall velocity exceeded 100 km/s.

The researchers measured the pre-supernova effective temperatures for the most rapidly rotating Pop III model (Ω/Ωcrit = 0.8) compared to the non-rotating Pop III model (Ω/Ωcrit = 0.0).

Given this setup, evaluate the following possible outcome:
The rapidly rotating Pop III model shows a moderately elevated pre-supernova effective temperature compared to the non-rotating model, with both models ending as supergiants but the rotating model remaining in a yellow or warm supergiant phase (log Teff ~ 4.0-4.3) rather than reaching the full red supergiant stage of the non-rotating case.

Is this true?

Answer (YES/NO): NO